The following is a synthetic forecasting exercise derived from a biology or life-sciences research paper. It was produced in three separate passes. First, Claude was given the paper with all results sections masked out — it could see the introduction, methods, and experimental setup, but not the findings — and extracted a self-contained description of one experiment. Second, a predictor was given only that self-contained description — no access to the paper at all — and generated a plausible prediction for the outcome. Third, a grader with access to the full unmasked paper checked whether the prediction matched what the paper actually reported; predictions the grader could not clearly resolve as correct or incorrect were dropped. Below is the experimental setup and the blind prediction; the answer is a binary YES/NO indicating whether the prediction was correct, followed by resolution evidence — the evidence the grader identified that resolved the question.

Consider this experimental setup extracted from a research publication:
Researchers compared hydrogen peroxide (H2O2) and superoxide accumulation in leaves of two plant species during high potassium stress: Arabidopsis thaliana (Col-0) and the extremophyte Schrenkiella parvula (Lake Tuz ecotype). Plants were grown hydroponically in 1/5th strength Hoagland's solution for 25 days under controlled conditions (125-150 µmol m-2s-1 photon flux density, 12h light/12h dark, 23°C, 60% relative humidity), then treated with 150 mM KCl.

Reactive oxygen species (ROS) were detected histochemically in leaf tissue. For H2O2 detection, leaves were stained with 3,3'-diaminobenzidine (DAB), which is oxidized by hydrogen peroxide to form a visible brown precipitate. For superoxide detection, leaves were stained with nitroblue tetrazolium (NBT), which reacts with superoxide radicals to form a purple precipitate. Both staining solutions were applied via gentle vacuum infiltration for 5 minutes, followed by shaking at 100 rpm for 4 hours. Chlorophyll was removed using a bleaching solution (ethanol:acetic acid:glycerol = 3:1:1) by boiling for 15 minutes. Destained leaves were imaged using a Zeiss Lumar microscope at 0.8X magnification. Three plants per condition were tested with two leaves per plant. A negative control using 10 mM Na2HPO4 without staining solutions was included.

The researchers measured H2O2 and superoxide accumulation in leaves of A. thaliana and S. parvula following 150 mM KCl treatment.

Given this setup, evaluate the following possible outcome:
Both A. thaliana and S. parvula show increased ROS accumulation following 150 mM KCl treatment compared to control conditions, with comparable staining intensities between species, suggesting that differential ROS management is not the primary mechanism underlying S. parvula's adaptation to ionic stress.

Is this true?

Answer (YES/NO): NO